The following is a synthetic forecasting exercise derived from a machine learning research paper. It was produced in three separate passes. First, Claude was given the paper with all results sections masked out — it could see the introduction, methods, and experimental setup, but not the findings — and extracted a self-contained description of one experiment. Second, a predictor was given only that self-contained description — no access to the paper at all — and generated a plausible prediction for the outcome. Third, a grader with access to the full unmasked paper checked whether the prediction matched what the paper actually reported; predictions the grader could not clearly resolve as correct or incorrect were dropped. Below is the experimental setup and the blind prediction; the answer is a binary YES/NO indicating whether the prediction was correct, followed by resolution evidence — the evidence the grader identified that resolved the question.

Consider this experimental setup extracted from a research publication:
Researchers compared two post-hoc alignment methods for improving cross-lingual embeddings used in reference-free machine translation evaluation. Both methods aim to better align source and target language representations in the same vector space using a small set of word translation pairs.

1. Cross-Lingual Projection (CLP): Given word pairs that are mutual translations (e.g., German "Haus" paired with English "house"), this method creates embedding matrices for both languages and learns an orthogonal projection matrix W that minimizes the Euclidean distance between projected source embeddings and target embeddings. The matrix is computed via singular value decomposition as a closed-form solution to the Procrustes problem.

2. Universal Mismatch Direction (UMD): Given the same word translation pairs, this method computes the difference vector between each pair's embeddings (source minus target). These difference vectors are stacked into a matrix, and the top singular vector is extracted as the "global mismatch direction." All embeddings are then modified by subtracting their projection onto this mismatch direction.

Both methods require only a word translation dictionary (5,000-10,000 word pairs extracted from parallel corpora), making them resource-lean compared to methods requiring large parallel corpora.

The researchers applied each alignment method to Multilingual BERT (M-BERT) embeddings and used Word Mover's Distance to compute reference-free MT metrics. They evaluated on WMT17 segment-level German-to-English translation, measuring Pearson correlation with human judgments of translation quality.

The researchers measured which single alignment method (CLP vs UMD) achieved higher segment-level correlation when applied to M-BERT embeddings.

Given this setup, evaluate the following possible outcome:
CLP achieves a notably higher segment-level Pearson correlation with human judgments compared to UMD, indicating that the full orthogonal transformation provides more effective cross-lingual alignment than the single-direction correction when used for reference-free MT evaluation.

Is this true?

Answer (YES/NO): YES